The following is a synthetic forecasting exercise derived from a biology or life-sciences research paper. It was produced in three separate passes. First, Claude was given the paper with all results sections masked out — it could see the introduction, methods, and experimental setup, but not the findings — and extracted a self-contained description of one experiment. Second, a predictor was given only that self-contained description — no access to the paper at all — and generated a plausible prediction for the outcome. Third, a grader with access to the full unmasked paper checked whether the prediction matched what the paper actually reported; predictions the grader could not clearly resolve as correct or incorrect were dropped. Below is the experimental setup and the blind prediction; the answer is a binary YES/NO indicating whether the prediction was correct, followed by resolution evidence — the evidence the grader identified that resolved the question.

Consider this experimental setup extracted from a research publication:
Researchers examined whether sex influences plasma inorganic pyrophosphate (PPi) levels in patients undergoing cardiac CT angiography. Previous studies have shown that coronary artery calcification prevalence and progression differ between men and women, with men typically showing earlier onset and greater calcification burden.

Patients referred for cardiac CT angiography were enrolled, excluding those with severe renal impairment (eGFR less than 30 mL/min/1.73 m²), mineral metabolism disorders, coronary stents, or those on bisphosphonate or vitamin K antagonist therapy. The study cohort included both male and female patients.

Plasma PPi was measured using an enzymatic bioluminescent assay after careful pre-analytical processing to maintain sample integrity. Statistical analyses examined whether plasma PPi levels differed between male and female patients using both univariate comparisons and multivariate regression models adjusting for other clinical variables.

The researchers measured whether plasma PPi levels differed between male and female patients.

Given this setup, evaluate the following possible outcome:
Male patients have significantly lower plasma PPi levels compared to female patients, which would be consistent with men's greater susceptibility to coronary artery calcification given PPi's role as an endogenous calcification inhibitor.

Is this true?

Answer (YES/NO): NO